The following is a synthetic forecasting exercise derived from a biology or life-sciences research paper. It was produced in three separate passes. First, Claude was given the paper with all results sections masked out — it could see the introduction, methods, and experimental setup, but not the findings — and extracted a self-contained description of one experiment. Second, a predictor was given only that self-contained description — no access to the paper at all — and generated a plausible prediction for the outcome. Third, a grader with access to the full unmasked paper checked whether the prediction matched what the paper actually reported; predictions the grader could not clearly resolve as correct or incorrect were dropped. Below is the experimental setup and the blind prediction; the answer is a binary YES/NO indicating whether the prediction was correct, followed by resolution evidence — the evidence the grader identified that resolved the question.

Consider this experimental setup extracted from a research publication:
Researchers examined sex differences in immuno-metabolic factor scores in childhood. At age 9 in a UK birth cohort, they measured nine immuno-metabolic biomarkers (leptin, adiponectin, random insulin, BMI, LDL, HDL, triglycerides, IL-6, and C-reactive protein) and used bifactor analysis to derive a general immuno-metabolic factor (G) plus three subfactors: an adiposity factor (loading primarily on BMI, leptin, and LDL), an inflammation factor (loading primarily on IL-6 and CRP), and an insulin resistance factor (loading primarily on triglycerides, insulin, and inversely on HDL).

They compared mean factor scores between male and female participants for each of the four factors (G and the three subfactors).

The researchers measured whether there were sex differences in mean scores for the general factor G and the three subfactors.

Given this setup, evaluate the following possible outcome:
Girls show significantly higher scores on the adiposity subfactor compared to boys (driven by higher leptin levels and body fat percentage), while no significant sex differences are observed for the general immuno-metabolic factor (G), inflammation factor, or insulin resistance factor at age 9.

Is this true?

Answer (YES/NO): NO